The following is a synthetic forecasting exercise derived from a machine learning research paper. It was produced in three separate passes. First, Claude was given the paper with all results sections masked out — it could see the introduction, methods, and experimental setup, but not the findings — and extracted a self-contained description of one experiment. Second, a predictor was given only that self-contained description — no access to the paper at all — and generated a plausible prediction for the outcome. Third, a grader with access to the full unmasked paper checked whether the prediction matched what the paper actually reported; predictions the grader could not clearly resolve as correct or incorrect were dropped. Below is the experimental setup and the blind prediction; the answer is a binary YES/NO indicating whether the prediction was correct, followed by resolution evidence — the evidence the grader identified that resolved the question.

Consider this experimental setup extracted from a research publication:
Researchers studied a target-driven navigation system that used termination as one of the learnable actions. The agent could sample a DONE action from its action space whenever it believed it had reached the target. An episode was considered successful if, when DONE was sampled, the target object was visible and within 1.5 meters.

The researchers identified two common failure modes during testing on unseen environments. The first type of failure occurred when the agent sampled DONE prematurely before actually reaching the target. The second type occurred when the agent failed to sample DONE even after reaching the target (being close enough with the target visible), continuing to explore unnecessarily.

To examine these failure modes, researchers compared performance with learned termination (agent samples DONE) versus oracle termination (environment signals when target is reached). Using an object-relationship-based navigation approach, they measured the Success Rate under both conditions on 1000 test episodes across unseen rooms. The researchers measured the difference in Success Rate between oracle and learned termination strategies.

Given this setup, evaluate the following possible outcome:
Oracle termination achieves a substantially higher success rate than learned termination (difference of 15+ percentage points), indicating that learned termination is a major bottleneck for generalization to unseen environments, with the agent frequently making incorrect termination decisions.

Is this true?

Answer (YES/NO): YES